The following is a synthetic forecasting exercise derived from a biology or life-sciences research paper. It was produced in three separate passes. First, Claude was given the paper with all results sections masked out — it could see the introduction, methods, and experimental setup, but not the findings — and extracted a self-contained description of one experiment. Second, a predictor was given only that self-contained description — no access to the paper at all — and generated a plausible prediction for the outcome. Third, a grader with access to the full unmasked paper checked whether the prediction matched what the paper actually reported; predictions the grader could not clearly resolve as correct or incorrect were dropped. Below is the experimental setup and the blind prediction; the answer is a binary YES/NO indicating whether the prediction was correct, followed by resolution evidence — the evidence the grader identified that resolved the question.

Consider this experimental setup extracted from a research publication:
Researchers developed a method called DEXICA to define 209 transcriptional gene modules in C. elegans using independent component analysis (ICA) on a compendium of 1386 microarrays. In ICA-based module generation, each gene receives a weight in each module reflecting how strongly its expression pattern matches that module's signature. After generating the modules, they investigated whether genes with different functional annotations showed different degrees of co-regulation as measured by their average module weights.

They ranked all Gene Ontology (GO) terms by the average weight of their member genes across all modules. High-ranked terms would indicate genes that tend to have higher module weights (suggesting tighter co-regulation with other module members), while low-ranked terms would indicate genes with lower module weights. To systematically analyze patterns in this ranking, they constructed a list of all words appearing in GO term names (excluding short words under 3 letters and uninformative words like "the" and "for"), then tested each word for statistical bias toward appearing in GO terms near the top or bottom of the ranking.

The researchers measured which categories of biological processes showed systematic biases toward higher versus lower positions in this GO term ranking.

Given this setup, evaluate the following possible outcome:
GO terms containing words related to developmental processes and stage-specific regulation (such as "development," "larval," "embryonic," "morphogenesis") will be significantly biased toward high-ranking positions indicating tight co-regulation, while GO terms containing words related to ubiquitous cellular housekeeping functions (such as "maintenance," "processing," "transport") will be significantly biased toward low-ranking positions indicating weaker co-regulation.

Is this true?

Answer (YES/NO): NO